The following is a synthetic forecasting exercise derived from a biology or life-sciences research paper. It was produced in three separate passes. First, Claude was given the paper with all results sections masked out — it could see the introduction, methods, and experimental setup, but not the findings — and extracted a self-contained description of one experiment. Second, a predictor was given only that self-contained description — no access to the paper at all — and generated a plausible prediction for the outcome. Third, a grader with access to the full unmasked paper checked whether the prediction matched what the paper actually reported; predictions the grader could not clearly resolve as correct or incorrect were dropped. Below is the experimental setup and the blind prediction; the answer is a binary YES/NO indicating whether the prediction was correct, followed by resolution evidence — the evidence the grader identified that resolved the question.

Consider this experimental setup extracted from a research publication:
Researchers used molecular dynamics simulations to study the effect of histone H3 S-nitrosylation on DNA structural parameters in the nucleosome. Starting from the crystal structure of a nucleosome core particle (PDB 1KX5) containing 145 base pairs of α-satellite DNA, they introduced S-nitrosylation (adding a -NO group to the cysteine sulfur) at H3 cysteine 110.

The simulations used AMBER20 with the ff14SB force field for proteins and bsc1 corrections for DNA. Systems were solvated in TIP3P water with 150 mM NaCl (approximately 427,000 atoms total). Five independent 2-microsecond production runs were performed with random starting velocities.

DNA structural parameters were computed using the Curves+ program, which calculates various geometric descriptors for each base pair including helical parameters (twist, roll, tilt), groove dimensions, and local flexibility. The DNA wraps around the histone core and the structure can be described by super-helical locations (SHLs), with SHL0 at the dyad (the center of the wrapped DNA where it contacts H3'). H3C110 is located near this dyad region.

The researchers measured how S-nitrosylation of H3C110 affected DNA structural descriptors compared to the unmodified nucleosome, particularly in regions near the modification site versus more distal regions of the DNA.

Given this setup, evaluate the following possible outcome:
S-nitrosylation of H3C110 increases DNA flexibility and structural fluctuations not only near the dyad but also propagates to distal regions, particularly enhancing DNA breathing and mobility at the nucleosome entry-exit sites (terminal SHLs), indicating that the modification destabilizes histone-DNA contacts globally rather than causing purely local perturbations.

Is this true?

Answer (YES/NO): NO